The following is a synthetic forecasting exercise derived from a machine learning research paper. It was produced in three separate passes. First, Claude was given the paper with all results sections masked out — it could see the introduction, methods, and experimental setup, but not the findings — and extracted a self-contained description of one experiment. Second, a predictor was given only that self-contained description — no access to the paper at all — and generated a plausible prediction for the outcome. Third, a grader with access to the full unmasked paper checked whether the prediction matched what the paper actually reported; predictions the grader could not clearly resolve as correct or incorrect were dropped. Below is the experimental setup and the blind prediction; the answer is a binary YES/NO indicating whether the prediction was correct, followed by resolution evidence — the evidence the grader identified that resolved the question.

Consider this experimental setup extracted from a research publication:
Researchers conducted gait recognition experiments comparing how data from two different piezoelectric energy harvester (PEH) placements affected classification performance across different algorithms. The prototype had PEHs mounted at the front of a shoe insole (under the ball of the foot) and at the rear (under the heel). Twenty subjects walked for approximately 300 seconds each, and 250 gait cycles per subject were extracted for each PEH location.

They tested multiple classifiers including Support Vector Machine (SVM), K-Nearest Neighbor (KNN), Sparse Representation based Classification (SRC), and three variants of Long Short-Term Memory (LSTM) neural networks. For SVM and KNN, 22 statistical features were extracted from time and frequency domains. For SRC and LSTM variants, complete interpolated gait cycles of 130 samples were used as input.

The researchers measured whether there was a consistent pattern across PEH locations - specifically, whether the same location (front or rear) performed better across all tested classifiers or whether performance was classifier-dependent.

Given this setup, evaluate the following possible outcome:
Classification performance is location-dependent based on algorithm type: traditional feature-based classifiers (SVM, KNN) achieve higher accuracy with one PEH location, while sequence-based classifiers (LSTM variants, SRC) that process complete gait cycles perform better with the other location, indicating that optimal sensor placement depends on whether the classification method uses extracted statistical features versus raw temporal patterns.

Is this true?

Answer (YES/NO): NO